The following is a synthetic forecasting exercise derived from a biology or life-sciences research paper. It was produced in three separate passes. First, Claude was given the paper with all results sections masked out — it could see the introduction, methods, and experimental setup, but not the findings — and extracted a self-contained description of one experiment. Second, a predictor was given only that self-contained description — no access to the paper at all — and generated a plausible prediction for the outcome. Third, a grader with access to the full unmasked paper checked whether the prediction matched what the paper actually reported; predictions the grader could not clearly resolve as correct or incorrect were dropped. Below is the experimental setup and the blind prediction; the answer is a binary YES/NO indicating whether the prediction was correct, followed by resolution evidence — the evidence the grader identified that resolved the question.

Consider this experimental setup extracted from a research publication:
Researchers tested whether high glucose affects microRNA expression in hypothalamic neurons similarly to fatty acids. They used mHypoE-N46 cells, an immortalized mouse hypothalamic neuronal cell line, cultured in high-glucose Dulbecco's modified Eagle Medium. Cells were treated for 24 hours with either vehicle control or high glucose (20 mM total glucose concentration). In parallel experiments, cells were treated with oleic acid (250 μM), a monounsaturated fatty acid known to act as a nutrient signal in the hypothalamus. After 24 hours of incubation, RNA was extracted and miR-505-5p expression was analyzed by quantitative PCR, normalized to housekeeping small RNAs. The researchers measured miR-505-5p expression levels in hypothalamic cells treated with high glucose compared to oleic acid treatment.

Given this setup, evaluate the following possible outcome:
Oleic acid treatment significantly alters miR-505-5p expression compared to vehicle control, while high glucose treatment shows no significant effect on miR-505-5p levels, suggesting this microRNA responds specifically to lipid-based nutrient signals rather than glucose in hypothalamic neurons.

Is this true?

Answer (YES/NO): YES